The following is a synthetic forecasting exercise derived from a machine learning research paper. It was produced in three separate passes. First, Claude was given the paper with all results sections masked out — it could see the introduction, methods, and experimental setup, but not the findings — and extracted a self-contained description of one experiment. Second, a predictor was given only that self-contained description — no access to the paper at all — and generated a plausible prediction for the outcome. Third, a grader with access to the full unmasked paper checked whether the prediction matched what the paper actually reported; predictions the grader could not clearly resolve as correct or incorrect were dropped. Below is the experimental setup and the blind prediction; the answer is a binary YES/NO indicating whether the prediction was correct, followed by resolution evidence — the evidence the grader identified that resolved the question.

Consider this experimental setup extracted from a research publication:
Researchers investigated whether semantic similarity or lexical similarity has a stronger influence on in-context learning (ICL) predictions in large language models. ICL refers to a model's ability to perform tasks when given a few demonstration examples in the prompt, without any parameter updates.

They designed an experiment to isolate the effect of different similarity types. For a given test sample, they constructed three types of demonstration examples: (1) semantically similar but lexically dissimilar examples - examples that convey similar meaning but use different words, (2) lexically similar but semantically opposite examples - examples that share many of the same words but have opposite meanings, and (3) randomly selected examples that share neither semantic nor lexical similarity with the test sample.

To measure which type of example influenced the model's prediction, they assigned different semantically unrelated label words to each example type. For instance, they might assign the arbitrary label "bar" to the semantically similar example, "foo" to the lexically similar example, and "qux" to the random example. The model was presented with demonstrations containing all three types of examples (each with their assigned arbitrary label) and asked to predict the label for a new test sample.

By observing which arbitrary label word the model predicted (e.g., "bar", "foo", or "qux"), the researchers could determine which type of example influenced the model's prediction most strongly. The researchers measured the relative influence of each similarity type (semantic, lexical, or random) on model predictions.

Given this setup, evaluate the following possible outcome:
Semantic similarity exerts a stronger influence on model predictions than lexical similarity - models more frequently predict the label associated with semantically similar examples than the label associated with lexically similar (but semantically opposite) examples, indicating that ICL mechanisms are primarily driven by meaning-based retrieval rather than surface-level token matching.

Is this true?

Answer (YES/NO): NO